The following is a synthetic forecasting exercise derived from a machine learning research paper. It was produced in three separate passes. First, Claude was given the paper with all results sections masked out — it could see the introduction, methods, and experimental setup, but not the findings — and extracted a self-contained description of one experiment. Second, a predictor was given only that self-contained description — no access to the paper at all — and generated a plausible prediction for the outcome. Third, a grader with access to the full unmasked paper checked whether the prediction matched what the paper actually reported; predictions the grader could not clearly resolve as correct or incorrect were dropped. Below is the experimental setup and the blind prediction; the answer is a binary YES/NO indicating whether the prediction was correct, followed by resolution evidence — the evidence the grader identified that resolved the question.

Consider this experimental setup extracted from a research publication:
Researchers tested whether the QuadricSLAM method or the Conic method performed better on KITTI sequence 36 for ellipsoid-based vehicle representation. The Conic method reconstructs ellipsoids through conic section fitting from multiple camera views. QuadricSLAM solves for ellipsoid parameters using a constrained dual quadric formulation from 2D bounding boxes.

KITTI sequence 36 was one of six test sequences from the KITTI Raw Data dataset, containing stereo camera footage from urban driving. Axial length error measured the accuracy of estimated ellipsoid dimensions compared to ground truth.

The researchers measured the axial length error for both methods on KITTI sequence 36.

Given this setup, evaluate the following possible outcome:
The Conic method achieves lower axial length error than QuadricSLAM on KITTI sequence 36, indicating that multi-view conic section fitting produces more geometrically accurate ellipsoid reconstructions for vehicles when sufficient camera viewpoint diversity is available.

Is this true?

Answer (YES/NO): NO